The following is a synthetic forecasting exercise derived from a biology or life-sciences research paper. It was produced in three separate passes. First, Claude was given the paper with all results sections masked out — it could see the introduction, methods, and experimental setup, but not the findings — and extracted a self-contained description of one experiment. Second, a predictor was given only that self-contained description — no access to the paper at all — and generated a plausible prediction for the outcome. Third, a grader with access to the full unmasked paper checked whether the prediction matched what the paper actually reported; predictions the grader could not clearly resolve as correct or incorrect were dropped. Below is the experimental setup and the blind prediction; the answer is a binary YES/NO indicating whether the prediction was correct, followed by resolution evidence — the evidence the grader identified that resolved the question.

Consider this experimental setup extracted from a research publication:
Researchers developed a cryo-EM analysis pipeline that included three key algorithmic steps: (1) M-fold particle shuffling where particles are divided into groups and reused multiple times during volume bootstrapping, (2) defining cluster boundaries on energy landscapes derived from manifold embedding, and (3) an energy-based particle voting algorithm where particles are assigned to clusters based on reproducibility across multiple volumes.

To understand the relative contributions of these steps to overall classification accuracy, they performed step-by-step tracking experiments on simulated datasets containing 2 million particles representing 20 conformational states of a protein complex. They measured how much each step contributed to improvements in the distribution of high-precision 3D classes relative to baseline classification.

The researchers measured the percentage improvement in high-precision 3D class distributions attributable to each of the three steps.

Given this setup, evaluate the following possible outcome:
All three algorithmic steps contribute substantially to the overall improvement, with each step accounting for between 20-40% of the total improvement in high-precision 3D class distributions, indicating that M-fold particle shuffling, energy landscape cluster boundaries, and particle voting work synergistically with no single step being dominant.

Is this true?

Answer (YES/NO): NO